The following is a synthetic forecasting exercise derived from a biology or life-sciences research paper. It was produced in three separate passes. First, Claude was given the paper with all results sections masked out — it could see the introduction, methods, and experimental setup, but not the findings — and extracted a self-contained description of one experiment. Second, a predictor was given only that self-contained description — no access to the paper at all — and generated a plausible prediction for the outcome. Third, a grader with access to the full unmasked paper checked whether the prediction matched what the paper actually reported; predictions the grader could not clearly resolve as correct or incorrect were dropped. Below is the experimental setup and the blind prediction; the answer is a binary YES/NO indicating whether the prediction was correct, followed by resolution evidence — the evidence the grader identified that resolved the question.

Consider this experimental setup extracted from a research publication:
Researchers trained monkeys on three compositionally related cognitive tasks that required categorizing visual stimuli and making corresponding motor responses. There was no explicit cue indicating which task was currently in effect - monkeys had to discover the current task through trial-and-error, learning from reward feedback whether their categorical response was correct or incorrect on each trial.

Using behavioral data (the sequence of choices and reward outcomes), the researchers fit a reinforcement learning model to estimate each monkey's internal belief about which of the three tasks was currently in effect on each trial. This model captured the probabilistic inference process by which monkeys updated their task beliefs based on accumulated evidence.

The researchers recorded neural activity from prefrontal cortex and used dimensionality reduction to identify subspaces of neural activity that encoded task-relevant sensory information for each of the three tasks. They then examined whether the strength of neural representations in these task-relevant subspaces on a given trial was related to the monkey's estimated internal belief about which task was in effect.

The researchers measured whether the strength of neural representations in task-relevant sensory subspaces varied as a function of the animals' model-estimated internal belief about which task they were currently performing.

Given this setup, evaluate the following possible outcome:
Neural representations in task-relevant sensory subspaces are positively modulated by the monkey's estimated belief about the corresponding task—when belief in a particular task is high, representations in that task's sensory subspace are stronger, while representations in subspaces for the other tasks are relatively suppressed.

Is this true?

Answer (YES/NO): YES